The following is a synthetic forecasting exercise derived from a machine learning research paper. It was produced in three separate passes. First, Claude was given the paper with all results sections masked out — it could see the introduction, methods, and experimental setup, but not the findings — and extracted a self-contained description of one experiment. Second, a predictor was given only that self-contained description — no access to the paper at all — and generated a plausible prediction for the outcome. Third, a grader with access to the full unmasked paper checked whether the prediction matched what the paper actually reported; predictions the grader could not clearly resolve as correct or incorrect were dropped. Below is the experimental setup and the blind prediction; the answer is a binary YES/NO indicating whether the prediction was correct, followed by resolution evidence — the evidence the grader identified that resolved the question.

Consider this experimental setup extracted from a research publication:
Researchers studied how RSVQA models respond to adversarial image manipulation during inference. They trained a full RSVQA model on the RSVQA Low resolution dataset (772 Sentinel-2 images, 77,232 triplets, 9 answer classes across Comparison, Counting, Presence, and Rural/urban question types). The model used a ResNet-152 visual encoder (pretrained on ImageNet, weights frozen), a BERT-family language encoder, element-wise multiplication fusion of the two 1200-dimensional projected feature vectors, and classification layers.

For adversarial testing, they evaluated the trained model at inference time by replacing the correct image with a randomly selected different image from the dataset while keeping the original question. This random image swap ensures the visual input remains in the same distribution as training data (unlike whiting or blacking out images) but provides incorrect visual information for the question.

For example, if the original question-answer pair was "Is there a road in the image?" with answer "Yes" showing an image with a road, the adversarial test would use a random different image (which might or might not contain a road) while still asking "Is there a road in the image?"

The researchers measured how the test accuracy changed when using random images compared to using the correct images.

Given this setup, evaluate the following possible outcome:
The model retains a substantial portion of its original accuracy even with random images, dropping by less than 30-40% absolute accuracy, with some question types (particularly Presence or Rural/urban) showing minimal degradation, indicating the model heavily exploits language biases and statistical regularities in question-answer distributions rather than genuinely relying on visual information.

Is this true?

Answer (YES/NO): NO